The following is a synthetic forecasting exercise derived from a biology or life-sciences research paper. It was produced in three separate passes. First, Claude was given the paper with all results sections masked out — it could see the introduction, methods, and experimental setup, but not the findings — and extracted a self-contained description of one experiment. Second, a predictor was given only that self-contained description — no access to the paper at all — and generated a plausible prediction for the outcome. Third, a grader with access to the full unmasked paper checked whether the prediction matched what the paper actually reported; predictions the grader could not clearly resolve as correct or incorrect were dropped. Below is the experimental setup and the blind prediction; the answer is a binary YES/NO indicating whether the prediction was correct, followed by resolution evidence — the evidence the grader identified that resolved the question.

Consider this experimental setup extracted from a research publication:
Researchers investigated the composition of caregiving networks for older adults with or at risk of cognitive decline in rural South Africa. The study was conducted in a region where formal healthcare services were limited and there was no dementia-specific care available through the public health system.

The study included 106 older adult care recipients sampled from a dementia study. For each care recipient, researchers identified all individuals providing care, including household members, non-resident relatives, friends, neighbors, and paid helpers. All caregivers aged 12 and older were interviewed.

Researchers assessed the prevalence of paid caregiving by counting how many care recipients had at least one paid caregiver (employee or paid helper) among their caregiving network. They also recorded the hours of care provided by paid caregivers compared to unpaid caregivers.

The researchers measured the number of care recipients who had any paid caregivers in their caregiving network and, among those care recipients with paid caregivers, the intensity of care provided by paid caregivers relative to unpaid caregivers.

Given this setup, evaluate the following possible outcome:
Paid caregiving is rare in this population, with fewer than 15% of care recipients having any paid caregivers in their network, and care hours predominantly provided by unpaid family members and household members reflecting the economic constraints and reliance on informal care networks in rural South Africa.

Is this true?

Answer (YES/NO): NO